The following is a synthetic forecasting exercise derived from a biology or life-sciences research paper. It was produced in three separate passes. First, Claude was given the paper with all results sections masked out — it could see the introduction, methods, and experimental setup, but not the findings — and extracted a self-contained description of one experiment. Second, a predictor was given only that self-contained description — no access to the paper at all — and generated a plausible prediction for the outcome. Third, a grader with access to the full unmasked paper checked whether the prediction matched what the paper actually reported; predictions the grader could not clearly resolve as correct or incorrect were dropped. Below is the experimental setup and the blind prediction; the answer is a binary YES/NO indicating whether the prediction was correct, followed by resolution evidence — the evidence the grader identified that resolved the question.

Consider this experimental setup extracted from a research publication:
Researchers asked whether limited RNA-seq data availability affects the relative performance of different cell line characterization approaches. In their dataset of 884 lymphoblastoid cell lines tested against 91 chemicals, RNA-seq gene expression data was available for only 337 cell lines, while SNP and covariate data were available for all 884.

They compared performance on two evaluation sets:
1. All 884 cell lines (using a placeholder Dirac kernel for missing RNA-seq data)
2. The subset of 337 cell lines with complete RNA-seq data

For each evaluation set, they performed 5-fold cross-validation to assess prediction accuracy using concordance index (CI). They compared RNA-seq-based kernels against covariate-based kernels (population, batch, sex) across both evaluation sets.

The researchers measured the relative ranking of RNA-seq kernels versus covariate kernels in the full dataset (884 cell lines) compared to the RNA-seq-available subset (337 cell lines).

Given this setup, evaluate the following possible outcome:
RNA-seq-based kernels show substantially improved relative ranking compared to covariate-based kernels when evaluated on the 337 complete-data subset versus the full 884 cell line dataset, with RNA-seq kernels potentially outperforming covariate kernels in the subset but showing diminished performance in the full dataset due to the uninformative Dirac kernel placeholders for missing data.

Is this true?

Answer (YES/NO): YES